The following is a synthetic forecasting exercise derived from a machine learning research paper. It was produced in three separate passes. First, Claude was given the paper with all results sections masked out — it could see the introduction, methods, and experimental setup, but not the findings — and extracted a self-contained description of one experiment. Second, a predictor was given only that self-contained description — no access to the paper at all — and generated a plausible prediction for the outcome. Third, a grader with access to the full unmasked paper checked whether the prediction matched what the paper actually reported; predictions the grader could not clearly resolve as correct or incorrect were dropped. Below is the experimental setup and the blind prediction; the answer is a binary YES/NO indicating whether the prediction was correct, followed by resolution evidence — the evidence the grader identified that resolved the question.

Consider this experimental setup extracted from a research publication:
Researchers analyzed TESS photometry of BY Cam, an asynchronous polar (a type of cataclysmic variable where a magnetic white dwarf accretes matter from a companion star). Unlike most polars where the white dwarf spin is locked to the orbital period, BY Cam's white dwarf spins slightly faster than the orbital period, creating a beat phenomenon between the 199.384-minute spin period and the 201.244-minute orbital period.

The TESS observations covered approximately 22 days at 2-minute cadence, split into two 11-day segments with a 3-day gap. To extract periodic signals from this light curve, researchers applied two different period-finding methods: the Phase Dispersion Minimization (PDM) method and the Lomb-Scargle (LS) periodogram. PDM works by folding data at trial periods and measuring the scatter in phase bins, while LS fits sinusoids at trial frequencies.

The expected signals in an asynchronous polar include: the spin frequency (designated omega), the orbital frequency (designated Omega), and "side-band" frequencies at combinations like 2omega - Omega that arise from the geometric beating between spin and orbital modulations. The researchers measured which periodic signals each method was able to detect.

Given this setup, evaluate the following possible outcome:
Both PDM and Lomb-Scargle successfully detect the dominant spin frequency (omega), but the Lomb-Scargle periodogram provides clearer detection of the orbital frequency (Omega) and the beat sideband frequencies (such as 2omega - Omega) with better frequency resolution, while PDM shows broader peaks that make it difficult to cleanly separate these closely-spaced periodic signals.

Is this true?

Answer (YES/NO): NO